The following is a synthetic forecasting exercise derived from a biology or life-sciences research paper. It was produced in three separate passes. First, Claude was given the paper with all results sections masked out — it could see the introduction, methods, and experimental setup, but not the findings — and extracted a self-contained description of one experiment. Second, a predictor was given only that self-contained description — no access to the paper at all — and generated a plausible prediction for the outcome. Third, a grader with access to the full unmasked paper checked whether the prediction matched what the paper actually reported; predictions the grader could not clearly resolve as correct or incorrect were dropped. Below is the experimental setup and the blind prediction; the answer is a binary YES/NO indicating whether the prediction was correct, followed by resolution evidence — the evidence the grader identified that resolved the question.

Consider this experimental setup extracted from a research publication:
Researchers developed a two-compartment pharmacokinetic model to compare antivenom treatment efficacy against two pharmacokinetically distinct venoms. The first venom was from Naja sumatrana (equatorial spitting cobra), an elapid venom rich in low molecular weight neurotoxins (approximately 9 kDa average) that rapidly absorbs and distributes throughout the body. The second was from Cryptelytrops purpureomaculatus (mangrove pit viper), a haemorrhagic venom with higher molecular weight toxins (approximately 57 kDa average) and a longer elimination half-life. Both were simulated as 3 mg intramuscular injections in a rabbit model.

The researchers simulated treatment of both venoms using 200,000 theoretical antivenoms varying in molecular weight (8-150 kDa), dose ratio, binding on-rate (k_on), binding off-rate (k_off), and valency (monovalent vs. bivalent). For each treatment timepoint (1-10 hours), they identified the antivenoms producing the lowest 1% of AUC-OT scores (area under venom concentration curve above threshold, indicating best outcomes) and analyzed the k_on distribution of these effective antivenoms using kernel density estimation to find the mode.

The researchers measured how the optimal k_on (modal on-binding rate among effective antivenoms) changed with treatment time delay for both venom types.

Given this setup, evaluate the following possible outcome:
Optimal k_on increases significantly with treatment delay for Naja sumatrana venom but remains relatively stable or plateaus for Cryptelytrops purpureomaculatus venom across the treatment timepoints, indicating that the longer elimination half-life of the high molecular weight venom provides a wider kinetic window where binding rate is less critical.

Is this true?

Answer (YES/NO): NO